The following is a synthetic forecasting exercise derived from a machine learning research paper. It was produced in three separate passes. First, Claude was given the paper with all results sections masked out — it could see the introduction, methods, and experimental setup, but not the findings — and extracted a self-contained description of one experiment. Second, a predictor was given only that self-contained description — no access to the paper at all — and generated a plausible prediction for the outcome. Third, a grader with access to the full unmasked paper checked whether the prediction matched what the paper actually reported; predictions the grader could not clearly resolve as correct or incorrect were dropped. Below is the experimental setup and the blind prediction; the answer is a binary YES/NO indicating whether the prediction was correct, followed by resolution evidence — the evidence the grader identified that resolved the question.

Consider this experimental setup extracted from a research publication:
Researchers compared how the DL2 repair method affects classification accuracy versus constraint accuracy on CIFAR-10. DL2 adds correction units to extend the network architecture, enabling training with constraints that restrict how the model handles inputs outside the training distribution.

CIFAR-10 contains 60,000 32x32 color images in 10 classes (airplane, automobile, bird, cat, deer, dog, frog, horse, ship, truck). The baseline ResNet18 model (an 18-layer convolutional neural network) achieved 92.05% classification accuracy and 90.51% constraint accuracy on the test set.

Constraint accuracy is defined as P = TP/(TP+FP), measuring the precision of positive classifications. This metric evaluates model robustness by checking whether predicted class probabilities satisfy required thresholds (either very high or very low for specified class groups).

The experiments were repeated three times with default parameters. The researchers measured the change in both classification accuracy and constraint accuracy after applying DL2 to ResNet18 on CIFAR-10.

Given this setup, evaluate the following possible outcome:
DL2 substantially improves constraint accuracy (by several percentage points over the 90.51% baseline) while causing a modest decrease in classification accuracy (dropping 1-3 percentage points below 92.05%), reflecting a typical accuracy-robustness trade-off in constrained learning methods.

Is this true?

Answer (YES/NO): YES